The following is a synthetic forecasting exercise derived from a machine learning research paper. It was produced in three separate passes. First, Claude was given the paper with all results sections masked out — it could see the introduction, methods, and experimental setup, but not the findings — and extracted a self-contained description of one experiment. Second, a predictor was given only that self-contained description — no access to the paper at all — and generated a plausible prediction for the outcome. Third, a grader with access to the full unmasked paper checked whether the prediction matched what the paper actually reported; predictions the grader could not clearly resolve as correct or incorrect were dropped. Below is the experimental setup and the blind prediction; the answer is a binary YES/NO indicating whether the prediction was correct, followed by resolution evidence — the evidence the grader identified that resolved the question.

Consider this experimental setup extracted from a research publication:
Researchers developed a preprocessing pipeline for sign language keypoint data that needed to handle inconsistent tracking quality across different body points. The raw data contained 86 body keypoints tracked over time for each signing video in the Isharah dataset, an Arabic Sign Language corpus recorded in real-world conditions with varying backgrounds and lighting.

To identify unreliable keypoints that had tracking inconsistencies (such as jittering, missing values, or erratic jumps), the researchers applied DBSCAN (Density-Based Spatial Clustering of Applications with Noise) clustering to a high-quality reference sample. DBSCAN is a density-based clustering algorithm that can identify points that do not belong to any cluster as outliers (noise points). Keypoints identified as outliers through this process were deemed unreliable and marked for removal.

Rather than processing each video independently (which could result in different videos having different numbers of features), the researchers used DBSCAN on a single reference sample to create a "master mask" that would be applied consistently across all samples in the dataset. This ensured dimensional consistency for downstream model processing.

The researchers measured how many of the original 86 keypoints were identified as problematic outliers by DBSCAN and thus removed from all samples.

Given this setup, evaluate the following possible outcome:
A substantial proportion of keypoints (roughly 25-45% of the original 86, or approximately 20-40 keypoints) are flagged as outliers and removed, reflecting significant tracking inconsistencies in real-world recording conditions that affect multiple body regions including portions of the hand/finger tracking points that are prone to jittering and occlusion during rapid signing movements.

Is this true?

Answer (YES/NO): NO